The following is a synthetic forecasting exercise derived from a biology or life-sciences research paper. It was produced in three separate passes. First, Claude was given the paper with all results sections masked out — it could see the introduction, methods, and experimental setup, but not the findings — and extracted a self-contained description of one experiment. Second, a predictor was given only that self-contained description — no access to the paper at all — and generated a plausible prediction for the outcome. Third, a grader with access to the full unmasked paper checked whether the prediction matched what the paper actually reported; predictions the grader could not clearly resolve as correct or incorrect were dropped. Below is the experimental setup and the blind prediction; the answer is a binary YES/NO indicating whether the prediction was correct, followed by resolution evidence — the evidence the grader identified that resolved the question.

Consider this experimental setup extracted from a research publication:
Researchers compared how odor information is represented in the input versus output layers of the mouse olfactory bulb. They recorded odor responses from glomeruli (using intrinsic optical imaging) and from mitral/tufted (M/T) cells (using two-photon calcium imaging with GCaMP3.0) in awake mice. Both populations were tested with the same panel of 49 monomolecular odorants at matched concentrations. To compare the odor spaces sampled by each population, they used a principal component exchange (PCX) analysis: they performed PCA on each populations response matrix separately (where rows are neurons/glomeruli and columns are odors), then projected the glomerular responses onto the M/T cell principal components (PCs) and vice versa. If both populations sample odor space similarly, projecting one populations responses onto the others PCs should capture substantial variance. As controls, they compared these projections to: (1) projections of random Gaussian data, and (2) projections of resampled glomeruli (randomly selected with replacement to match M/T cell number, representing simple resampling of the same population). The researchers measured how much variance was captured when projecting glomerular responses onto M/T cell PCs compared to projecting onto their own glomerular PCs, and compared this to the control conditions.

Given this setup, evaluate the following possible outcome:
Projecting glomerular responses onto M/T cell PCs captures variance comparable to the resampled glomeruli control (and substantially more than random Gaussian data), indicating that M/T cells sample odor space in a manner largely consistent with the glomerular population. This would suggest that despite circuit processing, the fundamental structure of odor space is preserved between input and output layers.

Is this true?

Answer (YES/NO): NO